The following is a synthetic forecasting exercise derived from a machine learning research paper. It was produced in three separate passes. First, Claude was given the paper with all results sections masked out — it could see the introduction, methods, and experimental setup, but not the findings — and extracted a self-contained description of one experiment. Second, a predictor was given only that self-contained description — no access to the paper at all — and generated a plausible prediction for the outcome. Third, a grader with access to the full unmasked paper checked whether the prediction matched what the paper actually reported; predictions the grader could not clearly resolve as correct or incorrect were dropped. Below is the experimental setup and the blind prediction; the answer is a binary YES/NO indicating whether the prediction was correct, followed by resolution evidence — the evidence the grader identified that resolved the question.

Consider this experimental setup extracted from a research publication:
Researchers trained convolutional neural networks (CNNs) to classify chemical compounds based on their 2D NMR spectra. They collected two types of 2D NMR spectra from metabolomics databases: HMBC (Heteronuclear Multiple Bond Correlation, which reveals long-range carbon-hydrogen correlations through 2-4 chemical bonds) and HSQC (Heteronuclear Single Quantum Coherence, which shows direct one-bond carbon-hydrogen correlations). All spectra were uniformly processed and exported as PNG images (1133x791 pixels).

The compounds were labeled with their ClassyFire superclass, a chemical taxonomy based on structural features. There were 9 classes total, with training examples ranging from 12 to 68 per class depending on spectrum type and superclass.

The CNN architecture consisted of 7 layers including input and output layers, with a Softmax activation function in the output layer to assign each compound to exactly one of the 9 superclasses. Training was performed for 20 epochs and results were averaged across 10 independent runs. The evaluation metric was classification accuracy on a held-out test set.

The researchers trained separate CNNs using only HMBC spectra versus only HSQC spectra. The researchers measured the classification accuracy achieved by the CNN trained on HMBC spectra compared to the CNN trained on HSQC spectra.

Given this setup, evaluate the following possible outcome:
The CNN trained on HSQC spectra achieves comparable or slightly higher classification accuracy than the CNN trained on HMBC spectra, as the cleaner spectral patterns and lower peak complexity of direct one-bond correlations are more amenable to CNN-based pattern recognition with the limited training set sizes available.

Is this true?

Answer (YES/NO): NO